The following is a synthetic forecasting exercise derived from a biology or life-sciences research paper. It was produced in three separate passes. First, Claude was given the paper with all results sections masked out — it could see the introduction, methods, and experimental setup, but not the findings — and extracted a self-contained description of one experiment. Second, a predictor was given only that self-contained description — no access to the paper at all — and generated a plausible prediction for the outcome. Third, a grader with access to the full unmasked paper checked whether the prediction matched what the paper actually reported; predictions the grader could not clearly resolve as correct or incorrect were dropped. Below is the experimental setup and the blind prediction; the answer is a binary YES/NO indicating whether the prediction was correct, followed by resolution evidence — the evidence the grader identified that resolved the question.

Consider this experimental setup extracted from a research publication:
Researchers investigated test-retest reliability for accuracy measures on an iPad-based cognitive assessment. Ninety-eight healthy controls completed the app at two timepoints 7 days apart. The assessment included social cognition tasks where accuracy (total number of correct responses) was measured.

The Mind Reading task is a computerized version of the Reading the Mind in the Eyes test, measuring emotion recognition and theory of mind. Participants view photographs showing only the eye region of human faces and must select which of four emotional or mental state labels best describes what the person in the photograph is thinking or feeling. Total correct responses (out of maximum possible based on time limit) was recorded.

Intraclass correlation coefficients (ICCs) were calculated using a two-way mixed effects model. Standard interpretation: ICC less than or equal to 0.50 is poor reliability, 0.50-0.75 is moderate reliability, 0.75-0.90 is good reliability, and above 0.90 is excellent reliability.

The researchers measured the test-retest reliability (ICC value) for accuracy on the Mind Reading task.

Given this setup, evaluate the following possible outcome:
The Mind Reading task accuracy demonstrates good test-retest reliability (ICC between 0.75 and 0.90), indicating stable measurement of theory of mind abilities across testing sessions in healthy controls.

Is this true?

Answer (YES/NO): NO